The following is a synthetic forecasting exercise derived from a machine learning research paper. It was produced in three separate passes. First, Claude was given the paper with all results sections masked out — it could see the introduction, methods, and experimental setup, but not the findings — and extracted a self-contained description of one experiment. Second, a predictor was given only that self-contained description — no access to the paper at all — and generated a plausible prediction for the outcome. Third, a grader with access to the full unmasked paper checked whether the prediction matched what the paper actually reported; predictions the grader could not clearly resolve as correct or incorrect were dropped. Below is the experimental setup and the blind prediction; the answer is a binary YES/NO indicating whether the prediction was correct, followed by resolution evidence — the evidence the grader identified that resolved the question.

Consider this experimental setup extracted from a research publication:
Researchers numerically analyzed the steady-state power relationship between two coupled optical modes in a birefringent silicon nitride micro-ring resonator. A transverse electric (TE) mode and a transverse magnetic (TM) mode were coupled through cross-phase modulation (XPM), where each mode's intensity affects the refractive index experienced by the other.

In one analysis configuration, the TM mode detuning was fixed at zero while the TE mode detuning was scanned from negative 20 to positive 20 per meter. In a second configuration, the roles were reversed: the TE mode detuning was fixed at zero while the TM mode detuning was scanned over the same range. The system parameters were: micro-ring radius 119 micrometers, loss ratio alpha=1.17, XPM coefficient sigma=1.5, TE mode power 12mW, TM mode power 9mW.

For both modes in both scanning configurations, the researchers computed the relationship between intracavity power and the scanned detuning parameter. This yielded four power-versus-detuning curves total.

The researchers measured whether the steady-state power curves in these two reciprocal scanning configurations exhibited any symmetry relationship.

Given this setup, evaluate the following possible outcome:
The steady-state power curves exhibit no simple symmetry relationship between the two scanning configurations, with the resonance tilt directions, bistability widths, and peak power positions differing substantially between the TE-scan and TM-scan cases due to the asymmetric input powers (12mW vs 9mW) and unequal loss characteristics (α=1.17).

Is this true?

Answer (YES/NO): NO